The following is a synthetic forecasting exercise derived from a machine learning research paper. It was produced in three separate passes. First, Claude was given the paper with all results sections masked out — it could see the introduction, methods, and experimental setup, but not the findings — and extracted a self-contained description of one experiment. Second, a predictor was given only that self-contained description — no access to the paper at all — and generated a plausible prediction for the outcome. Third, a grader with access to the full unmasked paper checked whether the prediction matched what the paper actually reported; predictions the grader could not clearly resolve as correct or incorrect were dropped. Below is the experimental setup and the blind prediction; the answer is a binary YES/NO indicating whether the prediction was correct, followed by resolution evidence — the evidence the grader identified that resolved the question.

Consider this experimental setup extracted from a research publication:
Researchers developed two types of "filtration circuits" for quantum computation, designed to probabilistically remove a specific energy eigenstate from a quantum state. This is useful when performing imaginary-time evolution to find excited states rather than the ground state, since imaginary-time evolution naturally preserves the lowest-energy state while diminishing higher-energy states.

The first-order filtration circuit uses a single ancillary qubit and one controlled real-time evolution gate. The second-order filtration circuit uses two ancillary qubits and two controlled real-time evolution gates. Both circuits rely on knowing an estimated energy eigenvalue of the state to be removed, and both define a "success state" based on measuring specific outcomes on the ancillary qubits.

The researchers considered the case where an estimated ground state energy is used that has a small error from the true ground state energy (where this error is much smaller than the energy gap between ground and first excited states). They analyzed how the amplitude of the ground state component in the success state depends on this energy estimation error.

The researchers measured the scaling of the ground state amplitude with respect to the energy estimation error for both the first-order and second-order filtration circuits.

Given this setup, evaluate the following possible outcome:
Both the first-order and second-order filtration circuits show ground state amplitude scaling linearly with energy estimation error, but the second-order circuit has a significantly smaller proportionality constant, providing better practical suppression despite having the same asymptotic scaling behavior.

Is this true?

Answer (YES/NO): NO